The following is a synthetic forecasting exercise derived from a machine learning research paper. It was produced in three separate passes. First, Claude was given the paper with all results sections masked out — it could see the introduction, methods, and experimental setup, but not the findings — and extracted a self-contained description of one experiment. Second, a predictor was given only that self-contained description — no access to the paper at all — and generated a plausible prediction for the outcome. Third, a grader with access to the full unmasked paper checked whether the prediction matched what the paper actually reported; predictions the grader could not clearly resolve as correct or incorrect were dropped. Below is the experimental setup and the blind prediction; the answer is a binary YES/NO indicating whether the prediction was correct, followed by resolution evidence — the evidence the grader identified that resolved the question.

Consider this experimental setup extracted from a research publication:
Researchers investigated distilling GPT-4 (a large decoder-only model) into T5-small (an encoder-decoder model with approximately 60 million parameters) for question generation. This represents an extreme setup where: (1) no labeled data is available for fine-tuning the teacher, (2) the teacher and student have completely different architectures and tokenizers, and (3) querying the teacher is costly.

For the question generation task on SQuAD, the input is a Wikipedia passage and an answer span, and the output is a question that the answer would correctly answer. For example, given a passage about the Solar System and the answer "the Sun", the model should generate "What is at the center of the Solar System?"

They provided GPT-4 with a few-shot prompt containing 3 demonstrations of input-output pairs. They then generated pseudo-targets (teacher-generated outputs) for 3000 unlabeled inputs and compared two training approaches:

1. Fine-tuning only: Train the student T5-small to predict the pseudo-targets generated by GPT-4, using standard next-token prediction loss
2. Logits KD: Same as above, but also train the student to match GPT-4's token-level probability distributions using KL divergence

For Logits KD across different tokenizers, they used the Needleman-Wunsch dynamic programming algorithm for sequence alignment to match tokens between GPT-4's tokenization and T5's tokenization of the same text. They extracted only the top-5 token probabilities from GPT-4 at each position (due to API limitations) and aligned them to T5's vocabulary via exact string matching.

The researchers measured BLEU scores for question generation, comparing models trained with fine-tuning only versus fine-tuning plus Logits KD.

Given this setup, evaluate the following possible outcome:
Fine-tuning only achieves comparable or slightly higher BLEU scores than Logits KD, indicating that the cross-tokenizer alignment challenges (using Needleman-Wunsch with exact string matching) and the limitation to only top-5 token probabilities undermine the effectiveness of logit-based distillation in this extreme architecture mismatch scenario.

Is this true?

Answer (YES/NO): NO